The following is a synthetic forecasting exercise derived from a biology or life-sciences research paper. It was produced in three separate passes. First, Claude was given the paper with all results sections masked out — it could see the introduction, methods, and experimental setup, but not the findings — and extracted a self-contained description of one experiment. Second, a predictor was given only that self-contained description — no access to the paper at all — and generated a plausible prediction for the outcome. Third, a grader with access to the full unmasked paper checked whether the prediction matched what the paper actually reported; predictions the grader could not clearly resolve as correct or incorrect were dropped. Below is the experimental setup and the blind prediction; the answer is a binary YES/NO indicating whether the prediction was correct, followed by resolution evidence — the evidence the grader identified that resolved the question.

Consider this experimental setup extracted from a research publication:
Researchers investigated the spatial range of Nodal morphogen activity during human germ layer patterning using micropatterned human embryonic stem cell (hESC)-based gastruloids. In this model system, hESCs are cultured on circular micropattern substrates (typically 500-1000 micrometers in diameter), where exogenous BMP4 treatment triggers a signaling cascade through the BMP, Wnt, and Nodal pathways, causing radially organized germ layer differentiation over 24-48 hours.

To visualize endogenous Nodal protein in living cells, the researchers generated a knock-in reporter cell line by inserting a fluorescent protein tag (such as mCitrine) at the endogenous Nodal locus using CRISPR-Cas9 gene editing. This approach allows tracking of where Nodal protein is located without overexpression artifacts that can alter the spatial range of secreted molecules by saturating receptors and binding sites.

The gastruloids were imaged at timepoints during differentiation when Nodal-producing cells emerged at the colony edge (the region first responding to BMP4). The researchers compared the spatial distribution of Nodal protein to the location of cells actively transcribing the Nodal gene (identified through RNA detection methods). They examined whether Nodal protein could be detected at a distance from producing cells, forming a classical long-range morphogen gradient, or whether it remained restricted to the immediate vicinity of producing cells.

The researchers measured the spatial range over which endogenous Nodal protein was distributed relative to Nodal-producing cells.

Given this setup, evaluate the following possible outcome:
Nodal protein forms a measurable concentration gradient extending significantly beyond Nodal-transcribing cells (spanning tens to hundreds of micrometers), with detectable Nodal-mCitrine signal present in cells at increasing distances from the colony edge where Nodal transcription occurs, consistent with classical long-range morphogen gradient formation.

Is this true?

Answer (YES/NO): NO